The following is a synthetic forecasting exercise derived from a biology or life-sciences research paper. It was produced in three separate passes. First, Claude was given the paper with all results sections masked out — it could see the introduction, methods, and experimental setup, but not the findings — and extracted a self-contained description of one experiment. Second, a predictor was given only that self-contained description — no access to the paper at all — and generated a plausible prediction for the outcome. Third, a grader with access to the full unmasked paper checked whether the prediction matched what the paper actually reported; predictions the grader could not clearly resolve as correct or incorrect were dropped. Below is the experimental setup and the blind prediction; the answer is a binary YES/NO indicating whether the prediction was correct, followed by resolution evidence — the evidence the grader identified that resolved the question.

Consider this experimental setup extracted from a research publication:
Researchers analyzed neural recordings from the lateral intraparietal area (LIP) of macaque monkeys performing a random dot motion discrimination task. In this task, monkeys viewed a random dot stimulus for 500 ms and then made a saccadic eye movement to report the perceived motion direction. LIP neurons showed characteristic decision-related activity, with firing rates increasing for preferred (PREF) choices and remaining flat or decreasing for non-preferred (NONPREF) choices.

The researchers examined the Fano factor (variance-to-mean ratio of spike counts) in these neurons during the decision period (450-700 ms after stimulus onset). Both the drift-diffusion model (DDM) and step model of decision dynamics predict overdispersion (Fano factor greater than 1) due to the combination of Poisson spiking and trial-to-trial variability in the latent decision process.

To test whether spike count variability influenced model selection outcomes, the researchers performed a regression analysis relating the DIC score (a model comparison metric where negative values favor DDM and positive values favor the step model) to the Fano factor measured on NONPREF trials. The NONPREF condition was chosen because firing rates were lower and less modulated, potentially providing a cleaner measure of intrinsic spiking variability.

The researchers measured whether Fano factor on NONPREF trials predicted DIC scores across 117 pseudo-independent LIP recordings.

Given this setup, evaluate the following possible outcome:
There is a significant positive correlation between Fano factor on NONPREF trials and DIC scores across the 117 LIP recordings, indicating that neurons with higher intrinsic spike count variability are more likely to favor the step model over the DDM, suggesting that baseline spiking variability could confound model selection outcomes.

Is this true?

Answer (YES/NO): NO